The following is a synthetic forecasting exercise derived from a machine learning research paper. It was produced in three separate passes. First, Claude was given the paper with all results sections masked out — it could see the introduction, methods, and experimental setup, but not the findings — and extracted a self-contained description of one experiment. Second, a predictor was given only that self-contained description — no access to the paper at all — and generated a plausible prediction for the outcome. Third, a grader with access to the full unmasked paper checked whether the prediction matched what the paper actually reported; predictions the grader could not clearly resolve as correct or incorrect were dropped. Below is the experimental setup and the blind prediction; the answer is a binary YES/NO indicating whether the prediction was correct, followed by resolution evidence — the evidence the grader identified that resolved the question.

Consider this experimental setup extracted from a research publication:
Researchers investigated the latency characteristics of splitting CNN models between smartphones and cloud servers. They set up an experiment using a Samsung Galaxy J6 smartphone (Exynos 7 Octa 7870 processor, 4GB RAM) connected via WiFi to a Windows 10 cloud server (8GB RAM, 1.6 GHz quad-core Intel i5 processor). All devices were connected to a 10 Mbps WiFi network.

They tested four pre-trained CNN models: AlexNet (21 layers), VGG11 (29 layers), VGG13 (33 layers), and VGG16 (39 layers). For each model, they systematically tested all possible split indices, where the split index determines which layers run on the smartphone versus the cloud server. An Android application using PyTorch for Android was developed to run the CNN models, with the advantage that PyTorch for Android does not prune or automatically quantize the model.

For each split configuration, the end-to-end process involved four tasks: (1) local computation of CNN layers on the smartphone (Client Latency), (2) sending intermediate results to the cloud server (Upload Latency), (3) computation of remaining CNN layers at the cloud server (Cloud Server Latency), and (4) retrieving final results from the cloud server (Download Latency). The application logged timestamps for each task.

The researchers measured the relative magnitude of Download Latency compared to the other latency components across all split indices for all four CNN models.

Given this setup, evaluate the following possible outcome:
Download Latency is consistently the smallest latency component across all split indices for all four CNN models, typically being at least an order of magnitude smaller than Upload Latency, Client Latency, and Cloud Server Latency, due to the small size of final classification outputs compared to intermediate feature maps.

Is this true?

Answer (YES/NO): YES